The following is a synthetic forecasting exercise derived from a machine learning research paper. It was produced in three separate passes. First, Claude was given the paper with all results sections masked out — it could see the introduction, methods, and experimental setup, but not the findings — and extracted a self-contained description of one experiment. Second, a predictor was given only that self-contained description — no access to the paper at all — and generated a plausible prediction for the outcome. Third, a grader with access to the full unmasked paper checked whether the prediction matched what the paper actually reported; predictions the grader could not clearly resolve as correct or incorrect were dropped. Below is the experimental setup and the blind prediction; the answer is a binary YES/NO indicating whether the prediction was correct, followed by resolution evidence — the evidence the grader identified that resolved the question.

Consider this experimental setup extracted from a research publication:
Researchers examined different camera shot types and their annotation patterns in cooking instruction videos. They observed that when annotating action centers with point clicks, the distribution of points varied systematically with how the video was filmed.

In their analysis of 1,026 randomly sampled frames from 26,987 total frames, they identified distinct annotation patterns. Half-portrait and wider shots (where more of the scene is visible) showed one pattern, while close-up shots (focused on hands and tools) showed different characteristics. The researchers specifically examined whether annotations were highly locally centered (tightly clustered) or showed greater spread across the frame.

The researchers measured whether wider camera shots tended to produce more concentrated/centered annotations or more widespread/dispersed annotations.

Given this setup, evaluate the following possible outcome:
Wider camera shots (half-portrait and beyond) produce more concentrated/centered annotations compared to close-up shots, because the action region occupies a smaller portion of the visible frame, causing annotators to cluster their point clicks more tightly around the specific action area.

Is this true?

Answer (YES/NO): YES